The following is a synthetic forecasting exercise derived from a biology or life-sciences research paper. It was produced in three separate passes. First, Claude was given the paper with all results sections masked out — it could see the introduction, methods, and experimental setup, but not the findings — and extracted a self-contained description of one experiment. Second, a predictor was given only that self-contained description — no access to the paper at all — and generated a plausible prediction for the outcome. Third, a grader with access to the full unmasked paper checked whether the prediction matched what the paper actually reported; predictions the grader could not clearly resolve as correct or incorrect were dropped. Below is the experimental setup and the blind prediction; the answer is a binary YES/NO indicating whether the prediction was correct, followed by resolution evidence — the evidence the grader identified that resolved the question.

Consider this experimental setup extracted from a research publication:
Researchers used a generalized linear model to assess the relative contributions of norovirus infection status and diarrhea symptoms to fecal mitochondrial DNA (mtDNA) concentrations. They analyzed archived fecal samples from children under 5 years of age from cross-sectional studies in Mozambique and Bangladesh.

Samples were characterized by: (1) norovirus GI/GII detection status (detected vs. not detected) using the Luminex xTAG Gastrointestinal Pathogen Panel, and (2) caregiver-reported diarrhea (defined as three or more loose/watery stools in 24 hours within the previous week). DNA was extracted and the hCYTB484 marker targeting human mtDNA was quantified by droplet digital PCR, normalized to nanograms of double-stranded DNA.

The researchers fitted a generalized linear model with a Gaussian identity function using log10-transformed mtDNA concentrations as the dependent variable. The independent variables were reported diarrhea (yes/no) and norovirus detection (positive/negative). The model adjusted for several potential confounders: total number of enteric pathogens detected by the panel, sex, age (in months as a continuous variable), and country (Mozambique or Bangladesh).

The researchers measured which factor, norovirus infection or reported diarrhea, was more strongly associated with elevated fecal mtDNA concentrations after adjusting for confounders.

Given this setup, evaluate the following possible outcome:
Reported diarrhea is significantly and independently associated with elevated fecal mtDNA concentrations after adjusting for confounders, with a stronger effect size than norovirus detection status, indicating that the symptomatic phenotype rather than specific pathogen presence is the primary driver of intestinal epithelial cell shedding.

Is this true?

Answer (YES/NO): YES